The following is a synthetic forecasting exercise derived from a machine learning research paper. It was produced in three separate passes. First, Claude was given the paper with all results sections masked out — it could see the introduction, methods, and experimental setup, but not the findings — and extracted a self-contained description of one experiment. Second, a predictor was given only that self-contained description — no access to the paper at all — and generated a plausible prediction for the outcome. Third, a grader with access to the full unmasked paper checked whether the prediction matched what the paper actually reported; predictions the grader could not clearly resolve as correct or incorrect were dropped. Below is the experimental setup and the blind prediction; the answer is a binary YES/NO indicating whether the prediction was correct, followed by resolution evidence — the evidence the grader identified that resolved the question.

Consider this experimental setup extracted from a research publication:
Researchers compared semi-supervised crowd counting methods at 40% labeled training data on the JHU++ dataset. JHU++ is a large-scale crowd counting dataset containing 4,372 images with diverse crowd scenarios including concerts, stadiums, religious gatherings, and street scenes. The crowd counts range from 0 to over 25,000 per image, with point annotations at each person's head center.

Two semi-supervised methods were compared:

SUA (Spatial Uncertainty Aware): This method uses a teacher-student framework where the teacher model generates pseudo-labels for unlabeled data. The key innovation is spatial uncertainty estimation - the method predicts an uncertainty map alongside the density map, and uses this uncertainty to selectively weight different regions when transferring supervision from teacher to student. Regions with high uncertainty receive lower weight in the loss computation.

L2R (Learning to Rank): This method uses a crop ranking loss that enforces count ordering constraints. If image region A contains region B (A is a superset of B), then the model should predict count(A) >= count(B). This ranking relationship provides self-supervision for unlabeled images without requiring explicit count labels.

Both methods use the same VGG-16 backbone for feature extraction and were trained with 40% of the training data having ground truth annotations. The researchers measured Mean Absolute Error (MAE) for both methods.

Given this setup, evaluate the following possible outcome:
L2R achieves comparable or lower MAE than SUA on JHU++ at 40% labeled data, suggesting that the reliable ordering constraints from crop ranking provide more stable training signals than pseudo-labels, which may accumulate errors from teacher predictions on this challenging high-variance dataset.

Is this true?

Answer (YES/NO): NO